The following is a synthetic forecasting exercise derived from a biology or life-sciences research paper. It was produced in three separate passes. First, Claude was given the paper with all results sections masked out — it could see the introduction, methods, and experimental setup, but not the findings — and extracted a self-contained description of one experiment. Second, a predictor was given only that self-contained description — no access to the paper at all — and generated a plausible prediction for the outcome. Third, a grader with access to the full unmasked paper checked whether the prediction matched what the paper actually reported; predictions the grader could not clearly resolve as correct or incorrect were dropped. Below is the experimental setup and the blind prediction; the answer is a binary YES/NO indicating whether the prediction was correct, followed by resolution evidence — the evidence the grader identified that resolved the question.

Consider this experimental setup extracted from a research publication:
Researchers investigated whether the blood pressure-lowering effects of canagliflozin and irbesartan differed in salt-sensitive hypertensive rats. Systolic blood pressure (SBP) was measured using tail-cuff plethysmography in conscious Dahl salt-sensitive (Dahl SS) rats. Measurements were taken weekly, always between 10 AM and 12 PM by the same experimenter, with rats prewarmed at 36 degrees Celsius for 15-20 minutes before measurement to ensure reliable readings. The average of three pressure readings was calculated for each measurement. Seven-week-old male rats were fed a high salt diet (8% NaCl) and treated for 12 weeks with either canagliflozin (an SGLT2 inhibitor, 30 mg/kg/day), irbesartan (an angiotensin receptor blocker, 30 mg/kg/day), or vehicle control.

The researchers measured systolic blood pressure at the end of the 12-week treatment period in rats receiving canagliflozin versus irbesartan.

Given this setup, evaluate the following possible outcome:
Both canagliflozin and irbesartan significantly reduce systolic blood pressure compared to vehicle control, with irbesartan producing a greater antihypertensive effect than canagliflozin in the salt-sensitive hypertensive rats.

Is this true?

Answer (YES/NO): NO